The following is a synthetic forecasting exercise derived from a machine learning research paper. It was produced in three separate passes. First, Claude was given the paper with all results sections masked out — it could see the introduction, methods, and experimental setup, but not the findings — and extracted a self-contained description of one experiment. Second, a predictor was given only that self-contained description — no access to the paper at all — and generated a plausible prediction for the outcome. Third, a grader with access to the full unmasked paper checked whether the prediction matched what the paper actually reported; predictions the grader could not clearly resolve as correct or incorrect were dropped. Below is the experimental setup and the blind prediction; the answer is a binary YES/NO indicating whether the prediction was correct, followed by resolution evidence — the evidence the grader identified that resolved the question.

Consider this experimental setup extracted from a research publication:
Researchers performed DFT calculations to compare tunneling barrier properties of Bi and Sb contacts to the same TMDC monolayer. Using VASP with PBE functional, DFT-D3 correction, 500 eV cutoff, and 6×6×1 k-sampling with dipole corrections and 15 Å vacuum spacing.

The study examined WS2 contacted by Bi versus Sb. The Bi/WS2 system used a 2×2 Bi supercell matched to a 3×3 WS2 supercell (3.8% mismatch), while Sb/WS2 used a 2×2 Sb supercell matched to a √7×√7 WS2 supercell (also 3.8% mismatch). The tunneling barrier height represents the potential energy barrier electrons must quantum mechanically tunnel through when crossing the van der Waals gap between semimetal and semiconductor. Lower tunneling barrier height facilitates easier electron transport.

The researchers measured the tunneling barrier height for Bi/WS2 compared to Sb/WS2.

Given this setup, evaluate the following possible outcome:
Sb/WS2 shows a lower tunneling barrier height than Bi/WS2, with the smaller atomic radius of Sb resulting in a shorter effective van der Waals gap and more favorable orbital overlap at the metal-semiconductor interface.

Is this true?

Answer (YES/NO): NO